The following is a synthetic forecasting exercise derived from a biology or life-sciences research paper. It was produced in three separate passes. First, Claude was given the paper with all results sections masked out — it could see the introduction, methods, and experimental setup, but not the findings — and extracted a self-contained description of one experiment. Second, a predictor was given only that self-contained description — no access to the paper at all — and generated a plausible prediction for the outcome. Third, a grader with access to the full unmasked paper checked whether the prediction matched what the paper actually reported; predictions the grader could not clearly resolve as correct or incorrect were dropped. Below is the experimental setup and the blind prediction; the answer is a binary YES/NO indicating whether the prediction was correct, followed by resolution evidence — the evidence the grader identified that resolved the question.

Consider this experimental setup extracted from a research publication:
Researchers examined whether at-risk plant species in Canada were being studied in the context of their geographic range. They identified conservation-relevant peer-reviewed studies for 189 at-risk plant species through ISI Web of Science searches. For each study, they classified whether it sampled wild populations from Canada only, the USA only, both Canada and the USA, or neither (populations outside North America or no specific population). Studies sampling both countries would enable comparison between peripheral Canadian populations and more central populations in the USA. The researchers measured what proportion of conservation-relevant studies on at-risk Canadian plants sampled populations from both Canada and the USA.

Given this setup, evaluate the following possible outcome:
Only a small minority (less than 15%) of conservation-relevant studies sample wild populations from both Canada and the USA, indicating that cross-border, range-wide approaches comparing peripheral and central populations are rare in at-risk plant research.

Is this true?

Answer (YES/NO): YES